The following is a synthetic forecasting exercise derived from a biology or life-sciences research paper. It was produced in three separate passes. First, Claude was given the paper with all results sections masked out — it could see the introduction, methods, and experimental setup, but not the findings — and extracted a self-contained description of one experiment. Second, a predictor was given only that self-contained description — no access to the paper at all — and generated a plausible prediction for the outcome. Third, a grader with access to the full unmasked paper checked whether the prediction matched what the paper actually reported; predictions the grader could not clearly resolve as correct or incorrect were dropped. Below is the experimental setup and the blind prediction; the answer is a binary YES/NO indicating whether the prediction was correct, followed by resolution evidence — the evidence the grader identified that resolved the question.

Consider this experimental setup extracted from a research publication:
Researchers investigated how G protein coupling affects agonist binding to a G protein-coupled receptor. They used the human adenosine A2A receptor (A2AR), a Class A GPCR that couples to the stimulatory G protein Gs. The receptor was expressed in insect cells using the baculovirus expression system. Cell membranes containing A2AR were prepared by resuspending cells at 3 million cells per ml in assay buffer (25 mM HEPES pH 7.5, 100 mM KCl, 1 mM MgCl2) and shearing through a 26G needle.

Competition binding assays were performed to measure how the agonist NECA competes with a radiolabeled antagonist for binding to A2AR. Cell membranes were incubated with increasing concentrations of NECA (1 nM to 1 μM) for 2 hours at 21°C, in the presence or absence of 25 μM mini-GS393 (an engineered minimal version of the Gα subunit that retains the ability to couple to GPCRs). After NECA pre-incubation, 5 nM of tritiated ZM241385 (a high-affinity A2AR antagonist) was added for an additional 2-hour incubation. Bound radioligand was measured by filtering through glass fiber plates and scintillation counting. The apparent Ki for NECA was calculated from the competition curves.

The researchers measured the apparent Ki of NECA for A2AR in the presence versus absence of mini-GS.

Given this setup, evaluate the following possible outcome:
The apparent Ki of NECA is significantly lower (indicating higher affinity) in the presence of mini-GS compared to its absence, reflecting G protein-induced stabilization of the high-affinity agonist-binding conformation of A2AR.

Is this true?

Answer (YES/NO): YES